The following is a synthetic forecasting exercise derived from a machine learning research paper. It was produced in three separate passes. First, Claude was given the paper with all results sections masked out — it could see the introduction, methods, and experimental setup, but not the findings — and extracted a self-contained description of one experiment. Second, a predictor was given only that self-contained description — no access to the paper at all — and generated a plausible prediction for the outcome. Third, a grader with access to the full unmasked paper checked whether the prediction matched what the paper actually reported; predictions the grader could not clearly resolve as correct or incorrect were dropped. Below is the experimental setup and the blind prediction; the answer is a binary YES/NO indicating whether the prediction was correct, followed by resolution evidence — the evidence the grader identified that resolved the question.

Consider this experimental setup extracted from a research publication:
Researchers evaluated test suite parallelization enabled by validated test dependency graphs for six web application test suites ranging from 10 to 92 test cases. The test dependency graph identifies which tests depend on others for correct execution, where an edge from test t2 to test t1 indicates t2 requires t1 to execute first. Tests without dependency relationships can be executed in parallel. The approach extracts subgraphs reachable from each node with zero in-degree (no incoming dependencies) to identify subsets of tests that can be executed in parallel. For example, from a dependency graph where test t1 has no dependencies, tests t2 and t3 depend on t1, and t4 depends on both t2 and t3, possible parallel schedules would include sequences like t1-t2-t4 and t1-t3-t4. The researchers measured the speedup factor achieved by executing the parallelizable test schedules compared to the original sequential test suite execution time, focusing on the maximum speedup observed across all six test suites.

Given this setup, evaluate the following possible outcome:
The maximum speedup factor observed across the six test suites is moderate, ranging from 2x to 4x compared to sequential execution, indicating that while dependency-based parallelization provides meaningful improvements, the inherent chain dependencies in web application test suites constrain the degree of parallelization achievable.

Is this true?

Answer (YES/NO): NO